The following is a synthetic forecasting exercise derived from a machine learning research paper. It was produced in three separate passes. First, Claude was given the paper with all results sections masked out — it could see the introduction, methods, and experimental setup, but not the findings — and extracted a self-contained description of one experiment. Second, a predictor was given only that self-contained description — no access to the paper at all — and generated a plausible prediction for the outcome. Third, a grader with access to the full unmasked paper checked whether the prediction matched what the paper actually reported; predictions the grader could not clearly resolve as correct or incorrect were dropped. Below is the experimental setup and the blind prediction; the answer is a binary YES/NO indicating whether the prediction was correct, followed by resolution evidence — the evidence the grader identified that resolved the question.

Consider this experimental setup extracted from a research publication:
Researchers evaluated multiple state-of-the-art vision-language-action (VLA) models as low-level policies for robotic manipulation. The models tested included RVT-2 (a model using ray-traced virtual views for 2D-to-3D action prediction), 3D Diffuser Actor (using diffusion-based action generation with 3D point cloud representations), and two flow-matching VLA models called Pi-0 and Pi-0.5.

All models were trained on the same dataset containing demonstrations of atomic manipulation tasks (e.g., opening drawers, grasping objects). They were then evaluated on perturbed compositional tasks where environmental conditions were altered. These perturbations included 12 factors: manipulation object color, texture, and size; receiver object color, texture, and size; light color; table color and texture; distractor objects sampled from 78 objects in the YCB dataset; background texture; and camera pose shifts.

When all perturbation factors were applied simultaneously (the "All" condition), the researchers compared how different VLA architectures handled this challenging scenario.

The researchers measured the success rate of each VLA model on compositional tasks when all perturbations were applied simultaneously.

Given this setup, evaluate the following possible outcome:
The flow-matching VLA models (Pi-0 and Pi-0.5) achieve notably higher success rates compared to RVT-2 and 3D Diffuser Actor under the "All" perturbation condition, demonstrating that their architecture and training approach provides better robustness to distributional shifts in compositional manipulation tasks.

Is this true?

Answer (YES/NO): NO